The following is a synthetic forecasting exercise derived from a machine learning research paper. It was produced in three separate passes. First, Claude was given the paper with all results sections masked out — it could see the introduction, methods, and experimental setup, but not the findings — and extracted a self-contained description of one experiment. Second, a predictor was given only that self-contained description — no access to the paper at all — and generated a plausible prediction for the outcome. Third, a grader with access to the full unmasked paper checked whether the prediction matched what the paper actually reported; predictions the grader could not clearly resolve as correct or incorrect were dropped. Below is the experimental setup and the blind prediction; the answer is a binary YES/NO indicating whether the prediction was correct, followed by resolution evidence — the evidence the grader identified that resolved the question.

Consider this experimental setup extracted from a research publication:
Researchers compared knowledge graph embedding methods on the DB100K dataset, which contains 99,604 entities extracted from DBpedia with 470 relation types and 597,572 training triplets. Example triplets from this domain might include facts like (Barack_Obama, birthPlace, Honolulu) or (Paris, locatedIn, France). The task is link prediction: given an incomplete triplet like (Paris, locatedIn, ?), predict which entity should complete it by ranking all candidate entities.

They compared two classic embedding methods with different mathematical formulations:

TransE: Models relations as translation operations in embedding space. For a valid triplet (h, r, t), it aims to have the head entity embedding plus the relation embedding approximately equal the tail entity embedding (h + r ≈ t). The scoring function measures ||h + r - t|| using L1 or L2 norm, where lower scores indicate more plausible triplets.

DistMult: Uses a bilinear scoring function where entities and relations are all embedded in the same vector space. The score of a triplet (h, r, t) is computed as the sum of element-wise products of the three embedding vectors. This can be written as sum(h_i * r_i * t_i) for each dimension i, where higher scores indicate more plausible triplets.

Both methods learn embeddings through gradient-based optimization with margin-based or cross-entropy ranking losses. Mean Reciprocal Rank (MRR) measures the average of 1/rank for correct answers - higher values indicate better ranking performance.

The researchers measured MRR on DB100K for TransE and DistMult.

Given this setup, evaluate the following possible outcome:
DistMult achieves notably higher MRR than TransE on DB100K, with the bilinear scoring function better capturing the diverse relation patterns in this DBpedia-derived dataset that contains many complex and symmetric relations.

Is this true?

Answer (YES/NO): YES